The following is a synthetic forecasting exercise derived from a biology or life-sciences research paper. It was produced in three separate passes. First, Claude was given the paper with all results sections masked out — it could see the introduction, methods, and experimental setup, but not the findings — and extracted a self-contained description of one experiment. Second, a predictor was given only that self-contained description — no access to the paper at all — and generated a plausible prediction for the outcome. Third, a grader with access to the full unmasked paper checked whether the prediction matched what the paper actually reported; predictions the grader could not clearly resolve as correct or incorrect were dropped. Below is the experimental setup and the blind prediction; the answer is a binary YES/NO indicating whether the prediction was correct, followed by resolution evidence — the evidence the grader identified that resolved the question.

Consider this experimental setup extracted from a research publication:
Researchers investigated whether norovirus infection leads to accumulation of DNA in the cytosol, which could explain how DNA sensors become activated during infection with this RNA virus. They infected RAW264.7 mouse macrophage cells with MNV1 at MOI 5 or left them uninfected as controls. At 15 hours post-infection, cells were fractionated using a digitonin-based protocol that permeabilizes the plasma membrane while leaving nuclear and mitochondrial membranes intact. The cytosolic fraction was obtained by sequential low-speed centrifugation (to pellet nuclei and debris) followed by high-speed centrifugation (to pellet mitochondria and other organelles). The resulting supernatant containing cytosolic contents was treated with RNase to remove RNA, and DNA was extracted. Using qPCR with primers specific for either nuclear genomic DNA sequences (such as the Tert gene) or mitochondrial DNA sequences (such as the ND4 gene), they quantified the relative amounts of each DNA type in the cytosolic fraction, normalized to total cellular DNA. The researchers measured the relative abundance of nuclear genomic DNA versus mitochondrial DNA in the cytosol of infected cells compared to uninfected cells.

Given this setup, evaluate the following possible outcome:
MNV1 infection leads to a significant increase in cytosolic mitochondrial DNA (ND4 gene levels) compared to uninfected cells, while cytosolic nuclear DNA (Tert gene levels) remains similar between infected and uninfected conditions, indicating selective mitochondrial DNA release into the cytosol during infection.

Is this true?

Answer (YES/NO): NO